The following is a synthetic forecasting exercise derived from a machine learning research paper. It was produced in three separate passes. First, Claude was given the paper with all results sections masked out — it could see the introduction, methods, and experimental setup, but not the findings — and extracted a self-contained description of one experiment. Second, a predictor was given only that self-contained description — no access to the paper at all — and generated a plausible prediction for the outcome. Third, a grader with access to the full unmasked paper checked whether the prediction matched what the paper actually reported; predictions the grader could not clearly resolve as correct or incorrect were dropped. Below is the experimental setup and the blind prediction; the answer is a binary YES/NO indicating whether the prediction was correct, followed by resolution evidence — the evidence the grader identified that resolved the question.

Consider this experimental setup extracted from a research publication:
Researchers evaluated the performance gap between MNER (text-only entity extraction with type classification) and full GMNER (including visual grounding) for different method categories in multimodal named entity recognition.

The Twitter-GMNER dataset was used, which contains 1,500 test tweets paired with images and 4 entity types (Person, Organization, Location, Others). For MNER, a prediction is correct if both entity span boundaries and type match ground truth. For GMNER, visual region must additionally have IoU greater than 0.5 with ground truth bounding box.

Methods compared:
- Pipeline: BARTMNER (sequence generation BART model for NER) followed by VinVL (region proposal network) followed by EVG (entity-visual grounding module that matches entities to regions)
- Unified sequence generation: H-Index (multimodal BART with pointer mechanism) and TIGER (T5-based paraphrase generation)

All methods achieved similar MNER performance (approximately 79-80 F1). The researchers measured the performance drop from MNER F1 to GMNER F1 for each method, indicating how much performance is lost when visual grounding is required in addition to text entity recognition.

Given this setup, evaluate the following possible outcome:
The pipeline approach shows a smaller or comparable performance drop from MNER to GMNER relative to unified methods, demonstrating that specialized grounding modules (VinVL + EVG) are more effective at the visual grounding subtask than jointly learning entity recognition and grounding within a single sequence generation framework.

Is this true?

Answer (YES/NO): NO